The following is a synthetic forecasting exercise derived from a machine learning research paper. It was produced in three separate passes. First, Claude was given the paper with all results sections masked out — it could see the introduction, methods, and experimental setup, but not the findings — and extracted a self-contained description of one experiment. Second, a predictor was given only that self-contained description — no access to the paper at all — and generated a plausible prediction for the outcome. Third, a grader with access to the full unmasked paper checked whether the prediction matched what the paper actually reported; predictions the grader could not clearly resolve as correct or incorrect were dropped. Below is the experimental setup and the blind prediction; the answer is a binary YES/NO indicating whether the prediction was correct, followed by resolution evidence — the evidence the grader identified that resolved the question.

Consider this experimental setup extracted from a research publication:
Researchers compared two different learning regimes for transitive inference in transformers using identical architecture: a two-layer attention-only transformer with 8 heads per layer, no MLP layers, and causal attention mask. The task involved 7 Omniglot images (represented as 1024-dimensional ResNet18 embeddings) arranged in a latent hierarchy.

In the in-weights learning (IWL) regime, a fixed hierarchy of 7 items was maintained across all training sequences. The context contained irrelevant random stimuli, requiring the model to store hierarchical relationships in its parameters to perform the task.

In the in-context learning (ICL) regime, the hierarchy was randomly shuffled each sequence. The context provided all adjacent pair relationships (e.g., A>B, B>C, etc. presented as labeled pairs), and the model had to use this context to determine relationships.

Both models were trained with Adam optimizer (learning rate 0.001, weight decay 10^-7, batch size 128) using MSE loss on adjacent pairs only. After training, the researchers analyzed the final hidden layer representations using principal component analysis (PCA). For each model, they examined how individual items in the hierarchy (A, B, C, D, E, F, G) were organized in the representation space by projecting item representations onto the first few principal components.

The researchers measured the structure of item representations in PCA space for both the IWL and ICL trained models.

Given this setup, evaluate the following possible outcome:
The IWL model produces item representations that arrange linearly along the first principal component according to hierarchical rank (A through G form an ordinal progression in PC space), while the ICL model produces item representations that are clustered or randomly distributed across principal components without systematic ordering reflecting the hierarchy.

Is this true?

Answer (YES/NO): NO